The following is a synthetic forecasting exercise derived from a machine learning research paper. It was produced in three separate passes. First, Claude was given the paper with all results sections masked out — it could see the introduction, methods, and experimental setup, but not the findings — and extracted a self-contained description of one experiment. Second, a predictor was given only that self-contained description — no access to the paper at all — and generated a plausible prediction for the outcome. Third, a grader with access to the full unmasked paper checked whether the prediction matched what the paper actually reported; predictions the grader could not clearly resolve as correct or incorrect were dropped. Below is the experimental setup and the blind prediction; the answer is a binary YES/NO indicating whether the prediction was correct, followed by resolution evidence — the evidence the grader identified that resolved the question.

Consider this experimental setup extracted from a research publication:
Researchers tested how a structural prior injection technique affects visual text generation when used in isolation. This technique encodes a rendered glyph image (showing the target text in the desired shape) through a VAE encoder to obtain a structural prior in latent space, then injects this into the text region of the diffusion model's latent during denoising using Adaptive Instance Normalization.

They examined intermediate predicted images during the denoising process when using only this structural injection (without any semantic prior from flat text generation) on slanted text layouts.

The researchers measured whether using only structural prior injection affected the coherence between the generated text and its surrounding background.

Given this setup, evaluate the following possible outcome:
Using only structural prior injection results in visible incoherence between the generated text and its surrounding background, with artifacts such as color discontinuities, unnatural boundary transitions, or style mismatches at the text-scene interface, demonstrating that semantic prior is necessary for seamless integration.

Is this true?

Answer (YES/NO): NO